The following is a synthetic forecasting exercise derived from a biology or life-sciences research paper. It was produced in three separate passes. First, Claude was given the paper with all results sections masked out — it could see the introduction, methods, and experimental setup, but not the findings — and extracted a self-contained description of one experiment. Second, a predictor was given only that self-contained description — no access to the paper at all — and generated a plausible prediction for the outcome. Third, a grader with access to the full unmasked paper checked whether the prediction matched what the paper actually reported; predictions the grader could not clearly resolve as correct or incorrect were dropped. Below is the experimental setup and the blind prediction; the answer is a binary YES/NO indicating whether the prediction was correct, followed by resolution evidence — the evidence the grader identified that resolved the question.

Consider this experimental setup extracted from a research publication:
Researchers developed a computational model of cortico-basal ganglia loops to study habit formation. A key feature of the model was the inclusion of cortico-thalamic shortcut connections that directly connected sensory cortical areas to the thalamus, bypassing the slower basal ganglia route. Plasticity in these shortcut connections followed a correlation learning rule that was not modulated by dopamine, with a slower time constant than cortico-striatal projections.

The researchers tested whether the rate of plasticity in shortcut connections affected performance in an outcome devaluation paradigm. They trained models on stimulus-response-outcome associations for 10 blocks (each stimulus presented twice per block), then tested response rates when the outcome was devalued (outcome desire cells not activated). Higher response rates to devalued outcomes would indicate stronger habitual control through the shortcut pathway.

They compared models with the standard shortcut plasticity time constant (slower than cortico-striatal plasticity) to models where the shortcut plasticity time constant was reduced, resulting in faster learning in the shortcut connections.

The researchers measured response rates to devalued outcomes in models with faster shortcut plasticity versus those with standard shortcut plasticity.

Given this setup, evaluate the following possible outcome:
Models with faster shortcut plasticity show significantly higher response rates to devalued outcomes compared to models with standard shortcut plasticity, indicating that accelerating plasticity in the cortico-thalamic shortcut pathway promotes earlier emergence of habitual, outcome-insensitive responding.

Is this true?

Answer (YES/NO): YES